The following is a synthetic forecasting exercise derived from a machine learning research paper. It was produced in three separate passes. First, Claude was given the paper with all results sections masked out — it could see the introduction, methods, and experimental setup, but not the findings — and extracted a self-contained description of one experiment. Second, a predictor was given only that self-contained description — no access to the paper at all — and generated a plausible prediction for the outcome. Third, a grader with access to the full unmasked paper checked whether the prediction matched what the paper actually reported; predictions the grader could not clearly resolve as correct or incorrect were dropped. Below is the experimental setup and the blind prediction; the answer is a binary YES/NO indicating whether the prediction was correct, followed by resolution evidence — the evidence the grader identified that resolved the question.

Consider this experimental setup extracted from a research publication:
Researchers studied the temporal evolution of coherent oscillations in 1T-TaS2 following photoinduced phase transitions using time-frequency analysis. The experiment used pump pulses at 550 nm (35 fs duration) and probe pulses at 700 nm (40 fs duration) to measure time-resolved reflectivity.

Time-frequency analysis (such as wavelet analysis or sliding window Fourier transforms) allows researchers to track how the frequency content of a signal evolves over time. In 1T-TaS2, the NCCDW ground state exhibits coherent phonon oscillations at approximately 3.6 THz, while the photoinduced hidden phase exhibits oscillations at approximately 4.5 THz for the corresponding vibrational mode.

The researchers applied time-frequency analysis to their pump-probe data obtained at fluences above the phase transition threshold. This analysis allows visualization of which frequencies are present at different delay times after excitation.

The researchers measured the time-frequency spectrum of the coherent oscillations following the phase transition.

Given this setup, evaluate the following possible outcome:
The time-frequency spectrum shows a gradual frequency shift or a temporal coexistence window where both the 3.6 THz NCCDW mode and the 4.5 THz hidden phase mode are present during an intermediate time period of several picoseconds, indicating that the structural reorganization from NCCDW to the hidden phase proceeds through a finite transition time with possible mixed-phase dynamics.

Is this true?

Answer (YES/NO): NO